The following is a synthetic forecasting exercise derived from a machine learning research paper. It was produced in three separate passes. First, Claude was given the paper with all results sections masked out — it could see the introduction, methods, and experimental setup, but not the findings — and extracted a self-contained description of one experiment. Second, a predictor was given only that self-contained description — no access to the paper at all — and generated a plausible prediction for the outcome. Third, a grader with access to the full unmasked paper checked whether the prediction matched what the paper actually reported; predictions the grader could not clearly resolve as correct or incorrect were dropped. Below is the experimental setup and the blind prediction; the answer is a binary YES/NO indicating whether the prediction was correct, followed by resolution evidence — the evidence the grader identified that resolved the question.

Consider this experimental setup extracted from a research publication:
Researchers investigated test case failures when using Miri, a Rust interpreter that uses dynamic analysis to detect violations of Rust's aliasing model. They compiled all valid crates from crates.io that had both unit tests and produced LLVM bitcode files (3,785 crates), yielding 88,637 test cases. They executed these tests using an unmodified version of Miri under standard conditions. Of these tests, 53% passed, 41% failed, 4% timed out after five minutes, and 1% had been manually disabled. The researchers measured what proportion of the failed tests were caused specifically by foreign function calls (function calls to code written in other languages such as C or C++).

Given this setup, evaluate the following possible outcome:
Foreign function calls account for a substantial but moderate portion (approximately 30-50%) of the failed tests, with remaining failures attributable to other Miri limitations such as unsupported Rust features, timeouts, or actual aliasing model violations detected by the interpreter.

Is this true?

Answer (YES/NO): NO